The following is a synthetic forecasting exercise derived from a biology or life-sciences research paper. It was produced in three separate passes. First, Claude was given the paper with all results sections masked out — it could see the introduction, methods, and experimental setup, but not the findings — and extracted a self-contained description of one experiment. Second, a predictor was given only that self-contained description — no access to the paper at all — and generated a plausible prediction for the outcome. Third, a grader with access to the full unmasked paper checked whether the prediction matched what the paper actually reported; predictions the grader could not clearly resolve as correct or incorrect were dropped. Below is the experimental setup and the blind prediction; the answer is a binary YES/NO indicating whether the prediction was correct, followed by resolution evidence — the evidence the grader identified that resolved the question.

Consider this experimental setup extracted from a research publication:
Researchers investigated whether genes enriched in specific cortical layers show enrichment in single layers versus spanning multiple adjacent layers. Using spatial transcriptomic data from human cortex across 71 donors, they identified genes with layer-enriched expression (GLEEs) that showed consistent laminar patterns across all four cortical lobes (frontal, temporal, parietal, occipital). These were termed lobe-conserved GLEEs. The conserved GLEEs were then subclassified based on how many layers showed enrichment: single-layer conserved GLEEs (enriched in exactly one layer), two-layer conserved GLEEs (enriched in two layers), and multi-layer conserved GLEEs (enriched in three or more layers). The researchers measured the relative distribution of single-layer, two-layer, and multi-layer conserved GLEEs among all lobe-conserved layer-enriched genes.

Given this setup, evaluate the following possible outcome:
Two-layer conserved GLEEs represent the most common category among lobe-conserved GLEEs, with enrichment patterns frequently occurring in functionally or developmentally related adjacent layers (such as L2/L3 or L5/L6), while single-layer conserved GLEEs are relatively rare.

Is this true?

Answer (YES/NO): NO